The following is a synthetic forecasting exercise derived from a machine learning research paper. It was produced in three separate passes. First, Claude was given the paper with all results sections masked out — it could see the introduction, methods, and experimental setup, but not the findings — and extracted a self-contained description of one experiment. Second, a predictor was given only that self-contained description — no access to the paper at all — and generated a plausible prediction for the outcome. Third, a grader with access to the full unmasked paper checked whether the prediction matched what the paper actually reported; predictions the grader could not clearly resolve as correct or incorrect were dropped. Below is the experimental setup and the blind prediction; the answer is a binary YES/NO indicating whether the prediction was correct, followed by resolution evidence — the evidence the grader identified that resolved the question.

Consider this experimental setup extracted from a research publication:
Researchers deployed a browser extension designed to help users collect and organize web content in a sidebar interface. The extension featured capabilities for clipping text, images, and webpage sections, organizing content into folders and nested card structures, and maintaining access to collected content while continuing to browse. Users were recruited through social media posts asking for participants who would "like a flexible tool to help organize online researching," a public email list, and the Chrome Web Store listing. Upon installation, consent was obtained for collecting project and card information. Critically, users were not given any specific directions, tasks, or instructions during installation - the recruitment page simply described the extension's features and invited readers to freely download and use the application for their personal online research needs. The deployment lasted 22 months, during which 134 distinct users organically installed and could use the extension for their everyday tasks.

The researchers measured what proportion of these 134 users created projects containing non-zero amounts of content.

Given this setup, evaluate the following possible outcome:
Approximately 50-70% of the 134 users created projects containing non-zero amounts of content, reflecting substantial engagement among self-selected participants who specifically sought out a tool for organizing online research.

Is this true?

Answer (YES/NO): YES